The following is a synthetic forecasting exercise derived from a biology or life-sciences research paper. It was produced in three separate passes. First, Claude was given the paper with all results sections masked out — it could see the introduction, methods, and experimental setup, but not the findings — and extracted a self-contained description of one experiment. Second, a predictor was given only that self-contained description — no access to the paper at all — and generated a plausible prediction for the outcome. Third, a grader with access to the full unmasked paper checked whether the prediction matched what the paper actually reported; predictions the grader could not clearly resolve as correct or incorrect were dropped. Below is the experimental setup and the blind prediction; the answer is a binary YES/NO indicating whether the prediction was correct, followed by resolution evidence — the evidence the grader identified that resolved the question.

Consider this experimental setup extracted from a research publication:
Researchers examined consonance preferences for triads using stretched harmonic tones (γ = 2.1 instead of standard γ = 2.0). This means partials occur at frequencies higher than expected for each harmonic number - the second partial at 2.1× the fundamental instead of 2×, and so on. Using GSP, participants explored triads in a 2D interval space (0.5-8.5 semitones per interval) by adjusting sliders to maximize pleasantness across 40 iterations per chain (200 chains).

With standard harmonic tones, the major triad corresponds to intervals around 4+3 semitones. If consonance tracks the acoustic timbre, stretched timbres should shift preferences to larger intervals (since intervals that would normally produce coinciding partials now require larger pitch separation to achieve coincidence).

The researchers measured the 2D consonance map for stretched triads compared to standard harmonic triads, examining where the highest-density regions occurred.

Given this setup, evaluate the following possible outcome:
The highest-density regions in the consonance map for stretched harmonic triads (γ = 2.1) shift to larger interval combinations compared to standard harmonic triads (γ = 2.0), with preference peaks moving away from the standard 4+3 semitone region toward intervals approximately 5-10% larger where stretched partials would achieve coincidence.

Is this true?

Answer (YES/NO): YES